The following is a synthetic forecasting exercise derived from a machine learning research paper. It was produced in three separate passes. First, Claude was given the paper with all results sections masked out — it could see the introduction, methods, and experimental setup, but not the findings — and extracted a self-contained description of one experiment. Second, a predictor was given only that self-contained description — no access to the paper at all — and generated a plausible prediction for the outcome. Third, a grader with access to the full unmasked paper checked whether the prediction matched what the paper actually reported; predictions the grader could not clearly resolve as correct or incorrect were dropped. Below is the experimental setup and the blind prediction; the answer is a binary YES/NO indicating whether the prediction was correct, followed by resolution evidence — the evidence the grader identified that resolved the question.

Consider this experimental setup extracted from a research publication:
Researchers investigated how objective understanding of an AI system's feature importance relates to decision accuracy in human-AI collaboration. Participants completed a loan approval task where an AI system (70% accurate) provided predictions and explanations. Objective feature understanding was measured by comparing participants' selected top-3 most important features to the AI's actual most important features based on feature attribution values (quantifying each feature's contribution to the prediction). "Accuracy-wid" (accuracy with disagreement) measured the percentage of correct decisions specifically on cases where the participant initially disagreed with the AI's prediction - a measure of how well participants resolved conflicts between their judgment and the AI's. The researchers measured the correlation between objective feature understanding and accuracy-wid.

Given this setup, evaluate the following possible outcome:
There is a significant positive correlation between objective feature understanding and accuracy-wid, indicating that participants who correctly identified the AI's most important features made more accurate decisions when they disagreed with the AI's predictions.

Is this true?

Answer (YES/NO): YES